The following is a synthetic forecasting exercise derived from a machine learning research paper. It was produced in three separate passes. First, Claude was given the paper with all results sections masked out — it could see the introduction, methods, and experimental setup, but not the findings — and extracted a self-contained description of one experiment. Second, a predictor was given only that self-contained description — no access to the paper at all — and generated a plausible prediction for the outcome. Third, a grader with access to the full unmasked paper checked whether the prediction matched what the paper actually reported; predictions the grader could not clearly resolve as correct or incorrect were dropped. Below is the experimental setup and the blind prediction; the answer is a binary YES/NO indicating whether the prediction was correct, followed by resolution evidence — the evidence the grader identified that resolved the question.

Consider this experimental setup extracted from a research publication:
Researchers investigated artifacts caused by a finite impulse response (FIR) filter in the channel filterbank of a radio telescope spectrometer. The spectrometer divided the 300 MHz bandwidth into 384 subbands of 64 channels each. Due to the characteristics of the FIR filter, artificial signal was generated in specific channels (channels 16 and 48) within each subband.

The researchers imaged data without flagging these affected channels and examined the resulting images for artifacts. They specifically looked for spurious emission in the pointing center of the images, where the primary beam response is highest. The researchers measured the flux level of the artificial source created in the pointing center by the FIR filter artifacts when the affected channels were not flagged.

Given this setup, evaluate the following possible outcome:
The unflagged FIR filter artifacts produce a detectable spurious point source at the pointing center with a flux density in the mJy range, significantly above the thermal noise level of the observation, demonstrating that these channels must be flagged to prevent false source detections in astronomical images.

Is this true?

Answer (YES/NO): NO